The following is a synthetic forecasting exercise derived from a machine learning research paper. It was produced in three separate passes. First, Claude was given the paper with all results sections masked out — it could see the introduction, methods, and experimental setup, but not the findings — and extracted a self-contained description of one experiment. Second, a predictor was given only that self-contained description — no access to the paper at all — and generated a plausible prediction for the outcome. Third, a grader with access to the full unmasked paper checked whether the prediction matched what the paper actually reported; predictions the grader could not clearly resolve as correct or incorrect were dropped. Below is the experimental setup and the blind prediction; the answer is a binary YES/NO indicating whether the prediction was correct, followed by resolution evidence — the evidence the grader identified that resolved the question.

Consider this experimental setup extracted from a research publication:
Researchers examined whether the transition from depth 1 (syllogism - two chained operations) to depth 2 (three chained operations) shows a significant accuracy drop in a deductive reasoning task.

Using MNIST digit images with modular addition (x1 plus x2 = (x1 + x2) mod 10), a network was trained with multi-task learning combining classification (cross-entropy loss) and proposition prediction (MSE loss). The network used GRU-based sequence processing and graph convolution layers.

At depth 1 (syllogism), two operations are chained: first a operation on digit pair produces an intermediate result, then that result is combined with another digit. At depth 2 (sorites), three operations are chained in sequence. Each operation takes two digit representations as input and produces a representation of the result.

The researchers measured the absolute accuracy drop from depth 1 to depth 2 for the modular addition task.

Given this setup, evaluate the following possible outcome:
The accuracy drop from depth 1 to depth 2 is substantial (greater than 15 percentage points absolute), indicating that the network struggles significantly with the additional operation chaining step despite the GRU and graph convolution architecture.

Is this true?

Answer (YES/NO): NO